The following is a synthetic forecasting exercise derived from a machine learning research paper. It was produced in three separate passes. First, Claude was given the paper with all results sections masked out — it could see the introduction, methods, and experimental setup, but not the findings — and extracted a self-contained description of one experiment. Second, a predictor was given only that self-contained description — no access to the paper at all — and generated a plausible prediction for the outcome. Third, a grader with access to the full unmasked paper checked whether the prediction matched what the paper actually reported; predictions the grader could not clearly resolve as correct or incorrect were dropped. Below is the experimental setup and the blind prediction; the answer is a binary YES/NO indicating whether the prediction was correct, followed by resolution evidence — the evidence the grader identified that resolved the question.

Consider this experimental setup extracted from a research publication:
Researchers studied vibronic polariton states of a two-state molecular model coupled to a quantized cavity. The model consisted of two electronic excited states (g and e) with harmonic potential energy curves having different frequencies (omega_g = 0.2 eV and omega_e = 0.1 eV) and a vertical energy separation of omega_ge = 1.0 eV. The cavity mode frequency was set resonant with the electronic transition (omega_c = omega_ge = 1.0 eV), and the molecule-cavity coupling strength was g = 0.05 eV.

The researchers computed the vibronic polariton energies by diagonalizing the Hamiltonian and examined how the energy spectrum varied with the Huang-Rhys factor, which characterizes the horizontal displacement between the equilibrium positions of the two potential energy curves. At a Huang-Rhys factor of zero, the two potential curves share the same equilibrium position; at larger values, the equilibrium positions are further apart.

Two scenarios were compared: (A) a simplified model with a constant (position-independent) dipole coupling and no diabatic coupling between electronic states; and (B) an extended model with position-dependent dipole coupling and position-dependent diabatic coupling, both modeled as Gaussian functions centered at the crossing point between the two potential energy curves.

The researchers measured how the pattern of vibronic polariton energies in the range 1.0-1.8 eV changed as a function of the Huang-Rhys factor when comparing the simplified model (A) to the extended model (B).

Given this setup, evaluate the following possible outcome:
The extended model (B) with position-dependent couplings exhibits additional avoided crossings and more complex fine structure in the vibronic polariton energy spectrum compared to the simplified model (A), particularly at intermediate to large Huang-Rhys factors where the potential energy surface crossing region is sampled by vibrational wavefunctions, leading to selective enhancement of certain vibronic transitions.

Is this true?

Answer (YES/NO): NO